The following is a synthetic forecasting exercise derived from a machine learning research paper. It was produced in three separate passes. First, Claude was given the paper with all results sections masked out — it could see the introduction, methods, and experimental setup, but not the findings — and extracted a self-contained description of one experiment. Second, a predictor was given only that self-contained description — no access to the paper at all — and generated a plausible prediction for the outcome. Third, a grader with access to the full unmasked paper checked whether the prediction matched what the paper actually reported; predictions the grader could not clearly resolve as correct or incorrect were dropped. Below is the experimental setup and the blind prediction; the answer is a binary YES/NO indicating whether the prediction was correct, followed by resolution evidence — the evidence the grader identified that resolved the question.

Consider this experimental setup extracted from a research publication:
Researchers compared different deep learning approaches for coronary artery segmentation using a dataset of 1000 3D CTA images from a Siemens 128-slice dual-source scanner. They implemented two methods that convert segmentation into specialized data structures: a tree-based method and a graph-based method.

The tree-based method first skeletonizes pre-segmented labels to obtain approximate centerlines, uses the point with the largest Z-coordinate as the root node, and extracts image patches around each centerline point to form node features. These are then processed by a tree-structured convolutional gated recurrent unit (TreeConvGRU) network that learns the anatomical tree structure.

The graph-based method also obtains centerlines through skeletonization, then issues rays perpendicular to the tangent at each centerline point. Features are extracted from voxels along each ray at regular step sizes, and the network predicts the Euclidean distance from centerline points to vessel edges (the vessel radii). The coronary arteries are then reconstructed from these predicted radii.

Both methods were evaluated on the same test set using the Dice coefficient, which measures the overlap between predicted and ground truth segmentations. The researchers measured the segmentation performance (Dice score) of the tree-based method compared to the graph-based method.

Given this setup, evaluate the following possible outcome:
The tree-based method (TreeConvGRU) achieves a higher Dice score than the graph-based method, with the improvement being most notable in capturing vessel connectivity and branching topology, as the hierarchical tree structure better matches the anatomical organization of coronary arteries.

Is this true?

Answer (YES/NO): NO